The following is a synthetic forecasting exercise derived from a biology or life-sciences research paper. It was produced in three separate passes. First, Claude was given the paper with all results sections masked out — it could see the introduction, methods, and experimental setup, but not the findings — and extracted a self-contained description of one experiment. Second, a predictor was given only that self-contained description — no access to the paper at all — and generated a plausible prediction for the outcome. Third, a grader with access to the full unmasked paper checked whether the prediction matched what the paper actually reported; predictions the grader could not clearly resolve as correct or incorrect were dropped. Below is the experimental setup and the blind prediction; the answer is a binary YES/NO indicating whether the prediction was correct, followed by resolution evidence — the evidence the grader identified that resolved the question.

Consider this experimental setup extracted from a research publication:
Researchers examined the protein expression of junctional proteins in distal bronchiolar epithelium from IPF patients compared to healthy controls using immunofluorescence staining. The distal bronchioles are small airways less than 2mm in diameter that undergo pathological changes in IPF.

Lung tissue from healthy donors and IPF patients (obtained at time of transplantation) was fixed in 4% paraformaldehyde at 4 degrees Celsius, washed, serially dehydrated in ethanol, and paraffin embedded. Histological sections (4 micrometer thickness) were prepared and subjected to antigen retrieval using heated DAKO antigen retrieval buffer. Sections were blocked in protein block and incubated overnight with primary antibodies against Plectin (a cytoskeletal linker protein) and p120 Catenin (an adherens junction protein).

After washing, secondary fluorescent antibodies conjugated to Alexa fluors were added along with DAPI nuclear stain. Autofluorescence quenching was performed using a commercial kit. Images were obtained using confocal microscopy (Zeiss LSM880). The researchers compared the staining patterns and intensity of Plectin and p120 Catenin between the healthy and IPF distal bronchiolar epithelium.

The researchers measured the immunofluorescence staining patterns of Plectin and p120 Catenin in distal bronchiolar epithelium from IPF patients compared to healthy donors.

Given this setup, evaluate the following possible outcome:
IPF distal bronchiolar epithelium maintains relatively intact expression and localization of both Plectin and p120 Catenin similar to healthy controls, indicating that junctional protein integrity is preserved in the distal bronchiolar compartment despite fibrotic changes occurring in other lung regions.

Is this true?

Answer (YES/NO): NO